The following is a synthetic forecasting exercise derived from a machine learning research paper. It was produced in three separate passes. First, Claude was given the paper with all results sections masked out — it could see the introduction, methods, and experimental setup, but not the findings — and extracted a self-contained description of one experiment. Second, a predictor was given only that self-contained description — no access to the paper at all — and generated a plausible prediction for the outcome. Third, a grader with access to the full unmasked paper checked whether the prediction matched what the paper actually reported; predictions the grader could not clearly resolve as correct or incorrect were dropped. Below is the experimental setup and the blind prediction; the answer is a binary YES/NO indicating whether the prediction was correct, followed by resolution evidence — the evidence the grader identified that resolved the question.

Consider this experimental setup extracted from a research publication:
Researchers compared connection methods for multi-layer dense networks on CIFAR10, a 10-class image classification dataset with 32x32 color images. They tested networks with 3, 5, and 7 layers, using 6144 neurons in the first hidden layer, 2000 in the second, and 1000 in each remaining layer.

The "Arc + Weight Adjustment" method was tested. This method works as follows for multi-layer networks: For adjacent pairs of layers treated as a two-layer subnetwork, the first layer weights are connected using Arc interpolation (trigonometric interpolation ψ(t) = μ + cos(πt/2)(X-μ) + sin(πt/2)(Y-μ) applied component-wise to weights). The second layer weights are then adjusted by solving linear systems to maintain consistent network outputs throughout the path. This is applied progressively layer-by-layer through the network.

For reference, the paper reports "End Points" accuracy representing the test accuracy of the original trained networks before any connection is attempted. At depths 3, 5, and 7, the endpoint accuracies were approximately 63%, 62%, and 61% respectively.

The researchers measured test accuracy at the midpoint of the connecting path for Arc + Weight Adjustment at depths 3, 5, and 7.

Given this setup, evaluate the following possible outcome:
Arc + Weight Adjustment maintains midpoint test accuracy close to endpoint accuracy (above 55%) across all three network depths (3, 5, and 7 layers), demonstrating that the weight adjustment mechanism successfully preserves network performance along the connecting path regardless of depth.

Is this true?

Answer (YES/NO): YES